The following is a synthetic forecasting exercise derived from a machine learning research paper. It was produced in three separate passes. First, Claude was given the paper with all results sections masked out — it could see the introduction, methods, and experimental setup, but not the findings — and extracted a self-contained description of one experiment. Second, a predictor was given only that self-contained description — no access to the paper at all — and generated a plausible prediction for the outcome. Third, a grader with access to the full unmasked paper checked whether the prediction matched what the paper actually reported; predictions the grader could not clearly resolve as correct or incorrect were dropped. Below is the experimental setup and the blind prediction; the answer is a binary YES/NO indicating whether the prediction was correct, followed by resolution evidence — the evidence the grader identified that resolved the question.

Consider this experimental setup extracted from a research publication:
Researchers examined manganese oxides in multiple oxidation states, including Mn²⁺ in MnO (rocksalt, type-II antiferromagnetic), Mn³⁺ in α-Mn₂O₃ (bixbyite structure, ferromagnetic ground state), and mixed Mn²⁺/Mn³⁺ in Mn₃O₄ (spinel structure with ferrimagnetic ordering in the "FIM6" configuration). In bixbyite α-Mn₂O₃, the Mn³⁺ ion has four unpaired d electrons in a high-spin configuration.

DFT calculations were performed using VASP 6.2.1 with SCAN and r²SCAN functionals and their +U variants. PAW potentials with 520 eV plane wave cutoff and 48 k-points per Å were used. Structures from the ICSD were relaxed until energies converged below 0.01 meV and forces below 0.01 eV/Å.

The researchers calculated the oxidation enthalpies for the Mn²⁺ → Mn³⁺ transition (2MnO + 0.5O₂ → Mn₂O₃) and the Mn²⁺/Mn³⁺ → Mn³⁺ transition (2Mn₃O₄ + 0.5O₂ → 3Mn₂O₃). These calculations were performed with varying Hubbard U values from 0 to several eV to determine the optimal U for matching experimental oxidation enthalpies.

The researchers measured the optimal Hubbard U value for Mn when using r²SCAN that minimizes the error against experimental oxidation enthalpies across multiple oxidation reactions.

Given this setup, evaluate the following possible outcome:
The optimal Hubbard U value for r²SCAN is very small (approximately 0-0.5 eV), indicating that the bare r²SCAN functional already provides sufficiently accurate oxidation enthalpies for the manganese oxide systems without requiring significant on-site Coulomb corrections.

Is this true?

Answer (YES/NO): NO